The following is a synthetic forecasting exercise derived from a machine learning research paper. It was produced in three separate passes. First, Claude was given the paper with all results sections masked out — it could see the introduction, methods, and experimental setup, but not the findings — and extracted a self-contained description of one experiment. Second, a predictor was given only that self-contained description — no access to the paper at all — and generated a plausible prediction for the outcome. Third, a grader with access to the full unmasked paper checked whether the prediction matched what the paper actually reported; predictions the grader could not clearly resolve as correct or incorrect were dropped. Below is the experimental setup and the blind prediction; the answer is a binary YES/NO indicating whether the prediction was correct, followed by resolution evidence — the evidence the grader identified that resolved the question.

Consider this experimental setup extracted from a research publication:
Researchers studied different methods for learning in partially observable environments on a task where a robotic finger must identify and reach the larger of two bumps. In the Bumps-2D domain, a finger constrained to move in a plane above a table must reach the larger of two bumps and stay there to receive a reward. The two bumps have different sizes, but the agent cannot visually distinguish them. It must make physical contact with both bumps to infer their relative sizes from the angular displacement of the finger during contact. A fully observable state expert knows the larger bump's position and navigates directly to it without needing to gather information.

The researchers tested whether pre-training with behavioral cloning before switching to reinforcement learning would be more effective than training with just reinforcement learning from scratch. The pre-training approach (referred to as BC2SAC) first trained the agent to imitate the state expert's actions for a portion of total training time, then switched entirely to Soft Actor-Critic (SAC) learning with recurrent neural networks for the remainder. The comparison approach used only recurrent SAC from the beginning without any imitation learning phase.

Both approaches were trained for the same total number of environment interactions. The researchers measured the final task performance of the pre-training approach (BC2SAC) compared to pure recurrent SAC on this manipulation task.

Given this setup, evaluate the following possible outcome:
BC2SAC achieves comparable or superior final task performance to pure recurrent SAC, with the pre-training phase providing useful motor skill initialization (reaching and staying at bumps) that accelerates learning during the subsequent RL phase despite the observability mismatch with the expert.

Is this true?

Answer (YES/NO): NO